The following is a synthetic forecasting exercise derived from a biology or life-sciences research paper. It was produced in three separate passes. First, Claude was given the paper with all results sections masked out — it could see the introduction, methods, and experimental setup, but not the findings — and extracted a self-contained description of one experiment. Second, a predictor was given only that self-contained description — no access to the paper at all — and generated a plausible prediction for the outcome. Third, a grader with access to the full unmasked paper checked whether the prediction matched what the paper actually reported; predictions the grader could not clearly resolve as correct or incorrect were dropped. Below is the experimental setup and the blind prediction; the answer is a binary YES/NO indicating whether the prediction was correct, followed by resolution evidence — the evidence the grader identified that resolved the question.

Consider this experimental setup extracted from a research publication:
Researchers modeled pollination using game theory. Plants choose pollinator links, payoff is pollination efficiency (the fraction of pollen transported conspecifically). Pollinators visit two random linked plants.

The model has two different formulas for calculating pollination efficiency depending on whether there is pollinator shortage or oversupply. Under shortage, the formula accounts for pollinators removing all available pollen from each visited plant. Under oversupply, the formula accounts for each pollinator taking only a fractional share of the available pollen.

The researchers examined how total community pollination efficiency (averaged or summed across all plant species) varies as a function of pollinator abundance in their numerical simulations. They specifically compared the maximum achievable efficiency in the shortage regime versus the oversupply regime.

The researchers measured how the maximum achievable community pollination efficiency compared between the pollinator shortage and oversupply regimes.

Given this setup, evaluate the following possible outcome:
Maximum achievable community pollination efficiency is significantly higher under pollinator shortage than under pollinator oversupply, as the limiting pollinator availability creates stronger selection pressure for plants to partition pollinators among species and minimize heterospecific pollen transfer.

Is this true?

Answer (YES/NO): NO